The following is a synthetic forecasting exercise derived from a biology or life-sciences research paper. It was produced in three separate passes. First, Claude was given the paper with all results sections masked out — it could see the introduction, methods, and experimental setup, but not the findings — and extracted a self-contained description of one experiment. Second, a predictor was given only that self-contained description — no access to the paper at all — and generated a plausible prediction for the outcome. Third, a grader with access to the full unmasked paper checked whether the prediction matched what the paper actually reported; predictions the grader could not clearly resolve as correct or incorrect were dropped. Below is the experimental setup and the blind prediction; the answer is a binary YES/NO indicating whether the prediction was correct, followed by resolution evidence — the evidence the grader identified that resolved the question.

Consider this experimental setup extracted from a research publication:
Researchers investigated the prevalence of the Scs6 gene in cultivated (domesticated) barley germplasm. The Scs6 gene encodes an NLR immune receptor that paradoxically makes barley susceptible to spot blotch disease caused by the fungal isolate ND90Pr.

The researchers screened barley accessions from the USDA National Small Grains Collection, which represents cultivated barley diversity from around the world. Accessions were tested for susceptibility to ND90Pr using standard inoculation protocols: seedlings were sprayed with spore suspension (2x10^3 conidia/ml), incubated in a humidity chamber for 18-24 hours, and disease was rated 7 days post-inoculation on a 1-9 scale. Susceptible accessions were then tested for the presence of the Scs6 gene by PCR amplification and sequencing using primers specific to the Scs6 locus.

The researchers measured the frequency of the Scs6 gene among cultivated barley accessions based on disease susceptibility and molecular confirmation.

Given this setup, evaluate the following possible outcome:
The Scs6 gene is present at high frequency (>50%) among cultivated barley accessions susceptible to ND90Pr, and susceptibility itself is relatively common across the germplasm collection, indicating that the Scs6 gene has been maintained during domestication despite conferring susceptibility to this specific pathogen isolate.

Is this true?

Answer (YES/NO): YES